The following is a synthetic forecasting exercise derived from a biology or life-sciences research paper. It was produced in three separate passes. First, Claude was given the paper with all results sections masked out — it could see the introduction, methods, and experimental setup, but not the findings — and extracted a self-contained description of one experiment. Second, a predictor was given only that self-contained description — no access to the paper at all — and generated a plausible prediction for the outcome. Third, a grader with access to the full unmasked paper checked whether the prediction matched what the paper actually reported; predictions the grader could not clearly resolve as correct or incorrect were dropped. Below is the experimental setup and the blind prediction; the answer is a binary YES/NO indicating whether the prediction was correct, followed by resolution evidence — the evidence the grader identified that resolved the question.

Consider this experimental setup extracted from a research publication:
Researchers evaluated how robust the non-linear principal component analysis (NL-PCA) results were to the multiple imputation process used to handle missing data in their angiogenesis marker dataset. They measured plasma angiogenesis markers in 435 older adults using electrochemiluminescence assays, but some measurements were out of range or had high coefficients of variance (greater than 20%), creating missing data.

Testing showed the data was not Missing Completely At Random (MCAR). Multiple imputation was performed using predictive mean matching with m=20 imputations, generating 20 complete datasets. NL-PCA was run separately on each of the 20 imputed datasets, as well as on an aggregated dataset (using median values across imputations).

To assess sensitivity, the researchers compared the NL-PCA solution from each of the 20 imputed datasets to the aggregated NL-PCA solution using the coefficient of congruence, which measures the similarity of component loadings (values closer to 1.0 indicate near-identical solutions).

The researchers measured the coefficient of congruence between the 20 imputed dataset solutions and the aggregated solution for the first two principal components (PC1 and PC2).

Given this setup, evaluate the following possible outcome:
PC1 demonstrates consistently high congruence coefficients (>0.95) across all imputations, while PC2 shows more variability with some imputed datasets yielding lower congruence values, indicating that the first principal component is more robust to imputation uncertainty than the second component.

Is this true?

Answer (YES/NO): NO